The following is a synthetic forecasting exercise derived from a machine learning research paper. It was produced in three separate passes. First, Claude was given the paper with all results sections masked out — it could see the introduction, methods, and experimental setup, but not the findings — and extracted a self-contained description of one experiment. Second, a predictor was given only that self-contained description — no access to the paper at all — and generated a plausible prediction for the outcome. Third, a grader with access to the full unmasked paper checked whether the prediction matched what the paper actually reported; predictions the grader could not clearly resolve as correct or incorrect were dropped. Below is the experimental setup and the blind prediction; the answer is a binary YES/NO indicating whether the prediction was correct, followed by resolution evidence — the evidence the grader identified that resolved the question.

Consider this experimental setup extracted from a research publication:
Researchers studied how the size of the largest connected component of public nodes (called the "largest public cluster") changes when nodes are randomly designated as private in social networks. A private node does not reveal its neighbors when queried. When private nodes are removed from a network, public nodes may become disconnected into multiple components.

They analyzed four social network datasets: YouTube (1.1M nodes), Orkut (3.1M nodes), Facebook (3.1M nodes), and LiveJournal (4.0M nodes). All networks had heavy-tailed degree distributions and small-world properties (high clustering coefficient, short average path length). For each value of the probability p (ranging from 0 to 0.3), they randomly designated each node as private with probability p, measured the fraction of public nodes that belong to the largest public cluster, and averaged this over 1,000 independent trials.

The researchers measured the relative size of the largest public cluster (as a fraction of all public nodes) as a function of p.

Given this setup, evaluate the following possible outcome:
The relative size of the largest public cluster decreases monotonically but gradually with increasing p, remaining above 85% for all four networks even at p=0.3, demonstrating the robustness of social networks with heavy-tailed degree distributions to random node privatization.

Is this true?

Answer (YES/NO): NO